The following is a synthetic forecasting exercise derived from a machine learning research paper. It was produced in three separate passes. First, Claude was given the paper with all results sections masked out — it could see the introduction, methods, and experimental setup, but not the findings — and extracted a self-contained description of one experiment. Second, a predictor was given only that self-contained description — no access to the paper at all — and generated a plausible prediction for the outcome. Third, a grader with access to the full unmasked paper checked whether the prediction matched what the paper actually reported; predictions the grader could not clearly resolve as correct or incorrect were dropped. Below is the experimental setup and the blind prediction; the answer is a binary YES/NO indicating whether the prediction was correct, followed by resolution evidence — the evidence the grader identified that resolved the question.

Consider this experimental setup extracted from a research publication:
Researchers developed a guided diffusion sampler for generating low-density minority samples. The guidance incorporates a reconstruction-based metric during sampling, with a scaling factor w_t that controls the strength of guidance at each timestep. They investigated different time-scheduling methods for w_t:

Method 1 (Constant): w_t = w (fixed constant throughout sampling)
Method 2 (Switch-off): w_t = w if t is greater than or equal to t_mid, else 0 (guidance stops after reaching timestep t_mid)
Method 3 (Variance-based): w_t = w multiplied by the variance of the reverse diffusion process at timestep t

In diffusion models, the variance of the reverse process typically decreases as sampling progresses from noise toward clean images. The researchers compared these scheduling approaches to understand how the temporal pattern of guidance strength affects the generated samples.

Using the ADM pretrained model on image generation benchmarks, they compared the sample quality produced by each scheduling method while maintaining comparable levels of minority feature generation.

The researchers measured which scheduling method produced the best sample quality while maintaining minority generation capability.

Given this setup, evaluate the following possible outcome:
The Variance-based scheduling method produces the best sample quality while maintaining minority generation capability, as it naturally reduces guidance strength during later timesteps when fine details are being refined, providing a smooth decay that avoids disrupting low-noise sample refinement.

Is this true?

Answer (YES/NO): YES